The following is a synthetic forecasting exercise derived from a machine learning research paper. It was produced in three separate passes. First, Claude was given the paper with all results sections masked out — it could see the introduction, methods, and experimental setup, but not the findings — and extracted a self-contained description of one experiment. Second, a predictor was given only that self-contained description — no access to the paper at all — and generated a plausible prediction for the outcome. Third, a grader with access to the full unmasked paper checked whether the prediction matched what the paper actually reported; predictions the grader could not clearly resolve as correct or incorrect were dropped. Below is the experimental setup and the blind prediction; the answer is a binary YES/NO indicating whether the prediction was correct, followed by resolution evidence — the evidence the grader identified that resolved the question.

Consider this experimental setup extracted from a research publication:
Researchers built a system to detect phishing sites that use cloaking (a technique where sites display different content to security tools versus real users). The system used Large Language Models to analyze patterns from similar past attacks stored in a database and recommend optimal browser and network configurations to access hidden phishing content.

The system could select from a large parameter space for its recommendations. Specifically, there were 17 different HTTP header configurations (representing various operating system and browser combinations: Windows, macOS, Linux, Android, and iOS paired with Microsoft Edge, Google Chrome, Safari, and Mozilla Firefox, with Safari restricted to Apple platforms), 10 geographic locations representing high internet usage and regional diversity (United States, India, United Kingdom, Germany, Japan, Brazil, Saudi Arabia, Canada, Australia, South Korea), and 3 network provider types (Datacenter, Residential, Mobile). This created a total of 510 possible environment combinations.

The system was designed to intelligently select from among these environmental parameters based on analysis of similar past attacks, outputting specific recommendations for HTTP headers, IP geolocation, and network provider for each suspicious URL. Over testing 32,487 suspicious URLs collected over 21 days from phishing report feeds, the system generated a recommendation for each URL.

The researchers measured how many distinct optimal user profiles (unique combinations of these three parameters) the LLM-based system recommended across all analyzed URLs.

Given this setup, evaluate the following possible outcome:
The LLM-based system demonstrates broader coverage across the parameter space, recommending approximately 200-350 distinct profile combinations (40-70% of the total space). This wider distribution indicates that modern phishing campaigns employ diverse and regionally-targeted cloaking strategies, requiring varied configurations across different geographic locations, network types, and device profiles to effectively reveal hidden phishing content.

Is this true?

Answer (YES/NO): NO